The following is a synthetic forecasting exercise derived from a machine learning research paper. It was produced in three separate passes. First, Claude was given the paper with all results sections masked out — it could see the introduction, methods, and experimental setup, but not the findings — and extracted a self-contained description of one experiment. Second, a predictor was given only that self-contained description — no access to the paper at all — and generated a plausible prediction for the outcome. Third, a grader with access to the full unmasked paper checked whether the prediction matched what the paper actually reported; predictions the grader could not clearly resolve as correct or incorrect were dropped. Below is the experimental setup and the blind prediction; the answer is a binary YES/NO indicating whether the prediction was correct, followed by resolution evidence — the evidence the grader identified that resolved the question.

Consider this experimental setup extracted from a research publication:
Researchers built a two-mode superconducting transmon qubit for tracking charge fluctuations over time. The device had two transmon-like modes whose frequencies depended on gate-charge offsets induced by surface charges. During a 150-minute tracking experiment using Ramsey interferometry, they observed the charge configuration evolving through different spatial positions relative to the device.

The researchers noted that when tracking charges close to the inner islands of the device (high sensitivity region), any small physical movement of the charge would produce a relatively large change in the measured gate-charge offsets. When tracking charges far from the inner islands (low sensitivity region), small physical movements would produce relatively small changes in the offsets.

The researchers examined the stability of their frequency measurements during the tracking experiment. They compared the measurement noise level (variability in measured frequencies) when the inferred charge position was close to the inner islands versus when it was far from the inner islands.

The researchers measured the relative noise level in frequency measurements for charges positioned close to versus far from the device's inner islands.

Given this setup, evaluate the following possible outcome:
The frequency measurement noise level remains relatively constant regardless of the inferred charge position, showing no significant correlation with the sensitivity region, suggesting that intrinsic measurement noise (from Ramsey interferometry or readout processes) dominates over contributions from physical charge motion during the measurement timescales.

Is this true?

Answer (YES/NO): NO